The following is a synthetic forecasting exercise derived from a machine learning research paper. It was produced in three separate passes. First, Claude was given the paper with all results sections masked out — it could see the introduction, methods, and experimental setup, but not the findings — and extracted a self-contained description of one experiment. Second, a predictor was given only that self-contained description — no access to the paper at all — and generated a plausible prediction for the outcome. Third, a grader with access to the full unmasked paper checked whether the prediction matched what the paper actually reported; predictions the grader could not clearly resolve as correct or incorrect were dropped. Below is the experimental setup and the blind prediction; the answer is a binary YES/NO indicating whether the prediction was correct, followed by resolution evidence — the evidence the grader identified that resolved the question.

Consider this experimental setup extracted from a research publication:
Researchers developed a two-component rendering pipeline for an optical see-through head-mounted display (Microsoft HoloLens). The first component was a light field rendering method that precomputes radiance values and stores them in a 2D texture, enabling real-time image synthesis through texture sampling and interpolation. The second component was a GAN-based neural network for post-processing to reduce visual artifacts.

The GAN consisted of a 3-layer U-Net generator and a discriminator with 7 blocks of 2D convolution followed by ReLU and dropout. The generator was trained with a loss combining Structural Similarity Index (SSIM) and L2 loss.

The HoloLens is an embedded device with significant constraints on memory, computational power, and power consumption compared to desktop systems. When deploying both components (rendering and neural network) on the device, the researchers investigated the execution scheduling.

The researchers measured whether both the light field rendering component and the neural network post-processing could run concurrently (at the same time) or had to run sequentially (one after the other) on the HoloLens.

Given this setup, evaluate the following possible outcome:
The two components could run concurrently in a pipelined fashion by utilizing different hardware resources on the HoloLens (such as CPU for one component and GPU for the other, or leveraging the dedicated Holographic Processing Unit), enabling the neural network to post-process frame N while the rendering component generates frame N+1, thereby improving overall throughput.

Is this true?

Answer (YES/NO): NO